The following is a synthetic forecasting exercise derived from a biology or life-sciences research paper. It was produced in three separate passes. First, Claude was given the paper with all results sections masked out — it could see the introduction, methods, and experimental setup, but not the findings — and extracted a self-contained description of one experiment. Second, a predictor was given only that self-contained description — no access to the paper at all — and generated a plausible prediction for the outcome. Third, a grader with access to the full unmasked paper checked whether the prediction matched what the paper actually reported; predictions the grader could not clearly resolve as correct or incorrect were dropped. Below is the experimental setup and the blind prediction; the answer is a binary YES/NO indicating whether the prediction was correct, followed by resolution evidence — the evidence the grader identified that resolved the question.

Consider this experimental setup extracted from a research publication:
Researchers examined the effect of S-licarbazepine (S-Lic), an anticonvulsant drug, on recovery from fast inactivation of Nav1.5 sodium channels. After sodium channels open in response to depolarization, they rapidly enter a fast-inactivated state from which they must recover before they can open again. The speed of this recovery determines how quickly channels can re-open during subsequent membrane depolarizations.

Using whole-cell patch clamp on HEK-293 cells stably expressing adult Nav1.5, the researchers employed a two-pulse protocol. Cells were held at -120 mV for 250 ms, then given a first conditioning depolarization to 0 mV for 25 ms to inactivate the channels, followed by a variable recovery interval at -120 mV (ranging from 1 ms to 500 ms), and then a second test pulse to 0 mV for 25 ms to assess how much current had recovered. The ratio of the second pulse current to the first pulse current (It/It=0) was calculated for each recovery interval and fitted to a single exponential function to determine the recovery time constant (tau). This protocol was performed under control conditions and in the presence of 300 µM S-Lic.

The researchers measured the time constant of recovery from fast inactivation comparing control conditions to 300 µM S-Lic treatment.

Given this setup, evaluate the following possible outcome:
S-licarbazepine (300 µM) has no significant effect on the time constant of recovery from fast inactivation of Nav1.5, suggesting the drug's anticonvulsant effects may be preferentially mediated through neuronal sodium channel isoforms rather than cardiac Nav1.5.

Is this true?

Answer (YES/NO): NO